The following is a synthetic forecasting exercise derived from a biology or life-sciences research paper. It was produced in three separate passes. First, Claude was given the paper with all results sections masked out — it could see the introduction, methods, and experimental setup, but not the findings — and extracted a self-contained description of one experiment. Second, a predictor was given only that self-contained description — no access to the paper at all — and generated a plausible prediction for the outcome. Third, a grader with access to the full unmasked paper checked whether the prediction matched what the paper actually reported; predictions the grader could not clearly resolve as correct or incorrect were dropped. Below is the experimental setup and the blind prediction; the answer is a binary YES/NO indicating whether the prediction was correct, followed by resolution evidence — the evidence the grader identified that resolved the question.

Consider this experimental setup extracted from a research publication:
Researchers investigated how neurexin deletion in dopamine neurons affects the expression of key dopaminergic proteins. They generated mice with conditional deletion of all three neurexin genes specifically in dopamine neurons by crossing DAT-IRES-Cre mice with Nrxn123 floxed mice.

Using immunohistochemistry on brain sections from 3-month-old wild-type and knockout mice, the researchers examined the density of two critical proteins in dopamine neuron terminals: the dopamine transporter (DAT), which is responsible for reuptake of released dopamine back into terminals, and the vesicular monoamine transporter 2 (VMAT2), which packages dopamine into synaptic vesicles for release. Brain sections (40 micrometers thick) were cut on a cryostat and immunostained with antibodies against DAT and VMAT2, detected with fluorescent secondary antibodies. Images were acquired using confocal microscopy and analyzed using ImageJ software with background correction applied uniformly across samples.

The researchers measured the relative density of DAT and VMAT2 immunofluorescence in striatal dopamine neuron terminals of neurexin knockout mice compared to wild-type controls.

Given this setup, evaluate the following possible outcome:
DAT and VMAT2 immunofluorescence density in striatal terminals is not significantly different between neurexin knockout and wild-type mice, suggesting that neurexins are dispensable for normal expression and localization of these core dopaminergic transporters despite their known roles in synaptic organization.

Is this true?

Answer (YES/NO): NO